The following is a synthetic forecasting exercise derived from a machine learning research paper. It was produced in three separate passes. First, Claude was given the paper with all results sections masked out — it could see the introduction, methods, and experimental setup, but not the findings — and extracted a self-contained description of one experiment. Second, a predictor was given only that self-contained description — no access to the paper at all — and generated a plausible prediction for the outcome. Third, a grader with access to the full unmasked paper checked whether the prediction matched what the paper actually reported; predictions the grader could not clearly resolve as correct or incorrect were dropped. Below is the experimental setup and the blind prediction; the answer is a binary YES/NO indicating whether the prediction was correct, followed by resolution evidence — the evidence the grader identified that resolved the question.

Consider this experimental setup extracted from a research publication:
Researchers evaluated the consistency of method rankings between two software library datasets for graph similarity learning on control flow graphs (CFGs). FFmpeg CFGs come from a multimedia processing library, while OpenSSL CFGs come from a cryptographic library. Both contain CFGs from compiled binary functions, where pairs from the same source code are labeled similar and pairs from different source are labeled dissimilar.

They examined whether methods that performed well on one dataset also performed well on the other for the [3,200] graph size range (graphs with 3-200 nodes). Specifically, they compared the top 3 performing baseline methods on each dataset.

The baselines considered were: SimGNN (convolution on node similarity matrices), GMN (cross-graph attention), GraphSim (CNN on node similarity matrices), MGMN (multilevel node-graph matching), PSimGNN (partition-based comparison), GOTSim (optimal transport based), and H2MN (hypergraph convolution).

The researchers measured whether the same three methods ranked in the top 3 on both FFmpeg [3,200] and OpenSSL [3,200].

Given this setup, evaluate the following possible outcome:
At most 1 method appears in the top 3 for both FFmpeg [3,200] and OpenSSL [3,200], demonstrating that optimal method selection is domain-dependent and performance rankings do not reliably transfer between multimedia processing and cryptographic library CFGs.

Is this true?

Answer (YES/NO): NO